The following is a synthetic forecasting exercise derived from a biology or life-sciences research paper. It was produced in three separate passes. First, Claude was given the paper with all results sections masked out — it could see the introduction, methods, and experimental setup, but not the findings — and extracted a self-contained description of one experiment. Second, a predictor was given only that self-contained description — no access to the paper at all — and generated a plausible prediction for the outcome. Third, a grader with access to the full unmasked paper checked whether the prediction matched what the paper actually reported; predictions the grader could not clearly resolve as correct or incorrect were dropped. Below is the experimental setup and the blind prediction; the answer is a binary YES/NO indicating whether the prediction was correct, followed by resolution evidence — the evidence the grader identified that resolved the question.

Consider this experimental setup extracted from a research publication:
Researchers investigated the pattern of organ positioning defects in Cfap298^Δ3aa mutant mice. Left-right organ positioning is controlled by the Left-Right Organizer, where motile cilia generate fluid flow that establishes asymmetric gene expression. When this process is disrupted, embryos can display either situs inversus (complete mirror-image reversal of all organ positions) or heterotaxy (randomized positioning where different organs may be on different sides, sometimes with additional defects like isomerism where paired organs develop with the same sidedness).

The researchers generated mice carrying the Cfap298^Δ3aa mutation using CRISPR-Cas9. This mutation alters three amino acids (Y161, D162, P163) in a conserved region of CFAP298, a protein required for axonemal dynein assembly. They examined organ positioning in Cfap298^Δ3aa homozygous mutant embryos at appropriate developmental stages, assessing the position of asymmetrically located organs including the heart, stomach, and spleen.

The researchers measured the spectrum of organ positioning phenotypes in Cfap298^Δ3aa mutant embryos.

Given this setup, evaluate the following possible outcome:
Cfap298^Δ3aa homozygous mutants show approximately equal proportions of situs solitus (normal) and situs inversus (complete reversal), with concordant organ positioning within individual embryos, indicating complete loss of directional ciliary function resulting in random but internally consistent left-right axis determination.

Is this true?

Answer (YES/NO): NO